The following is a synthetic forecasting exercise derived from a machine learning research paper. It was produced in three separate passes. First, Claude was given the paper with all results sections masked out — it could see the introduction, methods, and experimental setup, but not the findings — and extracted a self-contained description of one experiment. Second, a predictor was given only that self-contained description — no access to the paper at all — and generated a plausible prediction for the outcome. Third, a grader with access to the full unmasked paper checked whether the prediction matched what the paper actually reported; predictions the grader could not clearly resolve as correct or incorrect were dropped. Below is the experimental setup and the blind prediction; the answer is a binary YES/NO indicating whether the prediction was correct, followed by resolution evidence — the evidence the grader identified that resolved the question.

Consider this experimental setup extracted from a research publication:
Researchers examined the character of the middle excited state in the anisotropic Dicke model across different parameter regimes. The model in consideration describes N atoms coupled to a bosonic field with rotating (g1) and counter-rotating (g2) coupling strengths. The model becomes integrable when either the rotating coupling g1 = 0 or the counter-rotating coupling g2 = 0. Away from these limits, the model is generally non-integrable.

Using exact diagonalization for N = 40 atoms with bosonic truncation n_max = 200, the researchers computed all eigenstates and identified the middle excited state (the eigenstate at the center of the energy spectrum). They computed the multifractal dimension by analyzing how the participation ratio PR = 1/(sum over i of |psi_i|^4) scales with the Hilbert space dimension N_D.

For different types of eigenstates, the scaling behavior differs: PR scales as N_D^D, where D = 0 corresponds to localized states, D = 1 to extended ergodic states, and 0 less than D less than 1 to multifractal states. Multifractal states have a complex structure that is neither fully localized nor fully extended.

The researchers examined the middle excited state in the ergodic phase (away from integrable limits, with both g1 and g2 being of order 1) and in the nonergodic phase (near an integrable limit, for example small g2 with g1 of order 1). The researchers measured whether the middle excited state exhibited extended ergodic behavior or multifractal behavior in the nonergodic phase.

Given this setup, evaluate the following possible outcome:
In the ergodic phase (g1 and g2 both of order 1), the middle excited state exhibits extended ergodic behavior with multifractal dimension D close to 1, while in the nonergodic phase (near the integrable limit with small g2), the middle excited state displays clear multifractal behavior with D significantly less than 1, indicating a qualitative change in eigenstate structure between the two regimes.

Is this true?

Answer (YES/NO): YES